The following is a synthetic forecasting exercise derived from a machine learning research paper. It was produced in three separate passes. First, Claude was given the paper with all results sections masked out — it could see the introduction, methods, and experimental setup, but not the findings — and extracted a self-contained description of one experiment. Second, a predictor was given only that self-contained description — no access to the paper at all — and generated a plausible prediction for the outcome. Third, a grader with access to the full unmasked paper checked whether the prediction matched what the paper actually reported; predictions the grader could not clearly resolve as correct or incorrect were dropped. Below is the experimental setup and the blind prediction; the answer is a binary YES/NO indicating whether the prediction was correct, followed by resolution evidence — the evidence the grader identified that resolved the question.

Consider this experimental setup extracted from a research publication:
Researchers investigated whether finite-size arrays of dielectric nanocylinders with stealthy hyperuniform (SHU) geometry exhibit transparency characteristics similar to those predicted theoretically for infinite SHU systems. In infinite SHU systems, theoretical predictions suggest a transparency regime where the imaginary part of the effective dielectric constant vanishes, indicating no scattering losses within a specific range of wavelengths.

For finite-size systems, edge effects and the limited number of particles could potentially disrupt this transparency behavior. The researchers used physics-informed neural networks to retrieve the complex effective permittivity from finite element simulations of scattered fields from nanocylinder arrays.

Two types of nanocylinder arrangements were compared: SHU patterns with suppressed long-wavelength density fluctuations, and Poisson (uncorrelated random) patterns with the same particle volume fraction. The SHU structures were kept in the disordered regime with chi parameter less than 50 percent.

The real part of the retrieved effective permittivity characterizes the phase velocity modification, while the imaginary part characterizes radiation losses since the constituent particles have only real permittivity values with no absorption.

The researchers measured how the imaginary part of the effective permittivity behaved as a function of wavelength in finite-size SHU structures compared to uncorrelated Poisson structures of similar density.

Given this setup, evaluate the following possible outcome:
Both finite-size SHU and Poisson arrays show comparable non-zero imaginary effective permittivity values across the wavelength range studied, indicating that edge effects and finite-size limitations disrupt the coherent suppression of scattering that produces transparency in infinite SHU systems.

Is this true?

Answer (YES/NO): NO